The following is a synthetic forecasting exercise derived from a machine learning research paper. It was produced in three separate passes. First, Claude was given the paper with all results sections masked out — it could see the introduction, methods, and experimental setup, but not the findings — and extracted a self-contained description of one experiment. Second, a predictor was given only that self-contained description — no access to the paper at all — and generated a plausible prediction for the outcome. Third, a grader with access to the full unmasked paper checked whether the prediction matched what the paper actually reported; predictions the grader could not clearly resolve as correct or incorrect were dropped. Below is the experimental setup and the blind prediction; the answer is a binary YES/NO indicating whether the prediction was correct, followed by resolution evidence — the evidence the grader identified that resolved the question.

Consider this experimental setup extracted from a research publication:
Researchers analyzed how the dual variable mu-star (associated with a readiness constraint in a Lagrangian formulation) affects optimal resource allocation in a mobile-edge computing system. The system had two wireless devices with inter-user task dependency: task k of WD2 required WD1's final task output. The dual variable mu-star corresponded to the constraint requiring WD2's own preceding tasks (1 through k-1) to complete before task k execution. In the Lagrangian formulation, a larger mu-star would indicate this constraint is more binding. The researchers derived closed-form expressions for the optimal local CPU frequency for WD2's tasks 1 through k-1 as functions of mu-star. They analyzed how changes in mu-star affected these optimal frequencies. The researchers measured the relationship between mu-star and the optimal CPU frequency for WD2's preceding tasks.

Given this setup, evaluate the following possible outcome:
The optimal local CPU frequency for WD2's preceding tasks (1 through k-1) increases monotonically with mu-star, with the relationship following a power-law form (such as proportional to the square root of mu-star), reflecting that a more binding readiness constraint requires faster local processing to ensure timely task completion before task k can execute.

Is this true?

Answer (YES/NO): NO